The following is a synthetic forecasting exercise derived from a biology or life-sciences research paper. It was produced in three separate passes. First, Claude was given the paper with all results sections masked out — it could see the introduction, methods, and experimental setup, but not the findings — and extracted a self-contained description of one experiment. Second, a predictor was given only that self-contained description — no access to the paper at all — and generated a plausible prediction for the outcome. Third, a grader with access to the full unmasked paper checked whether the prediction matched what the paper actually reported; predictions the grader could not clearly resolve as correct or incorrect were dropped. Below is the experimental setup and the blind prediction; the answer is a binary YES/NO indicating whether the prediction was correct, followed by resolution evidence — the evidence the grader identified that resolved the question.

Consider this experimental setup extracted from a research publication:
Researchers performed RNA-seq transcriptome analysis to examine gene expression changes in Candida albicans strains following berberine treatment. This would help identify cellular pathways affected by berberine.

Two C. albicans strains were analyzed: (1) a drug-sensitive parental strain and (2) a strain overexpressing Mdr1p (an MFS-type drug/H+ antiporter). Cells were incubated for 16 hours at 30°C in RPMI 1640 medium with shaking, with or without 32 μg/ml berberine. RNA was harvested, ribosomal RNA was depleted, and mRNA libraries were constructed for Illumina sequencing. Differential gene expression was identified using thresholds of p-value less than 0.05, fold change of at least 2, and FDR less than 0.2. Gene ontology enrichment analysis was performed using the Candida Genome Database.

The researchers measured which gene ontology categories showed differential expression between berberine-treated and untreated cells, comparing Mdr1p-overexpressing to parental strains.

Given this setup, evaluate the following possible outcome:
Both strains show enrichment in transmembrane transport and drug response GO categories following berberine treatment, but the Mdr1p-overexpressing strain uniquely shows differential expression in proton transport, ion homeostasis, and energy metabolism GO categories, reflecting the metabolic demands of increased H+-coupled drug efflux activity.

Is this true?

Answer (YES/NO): NO